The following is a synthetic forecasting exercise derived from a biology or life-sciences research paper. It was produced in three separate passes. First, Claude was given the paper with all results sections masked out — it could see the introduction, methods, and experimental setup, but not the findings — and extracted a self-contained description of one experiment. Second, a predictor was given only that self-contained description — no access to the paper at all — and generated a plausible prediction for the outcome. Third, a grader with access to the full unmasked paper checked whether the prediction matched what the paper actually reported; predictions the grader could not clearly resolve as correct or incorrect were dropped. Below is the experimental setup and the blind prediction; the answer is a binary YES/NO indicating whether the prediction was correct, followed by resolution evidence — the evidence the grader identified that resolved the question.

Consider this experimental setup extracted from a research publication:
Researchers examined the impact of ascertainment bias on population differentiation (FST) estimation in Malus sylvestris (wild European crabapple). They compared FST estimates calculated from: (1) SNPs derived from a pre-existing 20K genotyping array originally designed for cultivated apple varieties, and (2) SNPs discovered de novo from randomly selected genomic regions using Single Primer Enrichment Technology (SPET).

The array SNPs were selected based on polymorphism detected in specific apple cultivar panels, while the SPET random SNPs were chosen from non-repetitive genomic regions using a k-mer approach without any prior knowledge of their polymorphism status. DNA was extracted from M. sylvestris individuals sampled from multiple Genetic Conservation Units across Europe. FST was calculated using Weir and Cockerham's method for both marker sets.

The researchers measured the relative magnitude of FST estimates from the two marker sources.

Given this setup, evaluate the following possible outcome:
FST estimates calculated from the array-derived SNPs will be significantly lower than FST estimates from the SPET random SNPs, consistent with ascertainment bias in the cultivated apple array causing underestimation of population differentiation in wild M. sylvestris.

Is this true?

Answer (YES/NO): YES